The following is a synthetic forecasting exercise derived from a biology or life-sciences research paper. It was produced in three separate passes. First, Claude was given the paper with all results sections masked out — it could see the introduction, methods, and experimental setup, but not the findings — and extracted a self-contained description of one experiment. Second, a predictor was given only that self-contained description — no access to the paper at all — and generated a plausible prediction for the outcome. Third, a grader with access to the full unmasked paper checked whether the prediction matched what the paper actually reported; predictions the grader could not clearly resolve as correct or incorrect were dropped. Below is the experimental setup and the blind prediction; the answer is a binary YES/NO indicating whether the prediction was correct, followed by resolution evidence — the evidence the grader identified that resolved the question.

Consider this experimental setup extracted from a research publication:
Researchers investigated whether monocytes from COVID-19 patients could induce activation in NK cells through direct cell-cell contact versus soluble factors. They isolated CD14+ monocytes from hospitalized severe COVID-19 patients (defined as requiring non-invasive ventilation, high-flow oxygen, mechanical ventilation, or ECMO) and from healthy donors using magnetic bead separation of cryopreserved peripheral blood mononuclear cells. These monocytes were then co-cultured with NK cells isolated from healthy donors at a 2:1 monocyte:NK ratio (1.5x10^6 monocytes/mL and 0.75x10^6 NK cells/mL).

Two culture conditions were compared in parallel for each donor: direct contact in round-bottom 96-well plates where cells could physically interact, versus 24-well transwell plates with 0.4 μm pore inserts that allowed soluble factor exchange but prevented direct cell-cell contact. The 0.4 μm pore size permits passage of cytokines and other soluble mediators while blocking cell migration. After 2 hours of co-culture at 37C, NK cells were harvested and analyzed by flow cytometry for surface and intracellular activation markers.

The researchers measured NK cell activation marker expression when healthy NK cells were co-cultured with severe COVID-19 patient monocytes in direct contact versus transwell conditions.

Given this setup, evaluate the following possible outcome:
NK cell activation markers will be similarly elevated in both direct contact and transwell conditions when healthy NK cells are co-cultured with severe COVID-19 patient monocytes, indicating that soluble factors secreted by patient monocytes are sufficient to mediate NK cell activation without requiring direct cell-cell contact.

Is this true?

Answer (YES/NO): NO